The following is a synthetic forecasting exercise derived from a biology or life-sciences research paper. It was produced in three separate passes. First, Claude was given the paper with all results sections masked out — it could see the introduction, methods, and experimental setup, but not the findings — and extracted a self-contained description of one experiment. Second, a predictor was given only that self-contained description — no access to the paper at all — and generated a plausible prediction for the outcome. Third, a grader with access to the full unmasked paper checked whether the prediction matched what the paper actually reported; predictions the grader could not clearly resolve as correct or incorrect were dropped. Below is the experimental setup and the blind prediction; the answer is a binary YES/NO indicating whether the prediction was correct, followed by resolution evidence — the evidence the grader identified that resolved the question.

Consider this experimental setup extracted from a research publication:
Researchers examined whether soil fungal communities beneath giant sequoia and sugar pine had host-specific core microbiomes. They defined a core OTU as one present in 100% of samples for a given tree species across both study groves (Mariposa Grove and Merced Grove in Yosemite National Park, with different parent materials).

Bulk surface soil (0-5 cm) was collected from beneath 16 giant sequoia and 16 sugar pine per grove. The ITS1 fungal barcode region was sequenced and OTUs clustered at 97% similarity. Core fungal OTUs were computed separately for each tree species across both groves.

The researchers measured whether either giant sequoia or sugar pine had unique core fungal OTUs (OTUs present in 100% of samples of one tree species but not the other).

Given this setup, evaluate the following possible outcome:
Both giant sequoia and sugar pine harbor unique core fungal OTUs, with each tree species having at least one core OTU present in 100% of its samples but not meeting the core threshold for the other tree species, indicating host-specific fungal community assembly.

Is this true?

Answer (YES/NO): NO